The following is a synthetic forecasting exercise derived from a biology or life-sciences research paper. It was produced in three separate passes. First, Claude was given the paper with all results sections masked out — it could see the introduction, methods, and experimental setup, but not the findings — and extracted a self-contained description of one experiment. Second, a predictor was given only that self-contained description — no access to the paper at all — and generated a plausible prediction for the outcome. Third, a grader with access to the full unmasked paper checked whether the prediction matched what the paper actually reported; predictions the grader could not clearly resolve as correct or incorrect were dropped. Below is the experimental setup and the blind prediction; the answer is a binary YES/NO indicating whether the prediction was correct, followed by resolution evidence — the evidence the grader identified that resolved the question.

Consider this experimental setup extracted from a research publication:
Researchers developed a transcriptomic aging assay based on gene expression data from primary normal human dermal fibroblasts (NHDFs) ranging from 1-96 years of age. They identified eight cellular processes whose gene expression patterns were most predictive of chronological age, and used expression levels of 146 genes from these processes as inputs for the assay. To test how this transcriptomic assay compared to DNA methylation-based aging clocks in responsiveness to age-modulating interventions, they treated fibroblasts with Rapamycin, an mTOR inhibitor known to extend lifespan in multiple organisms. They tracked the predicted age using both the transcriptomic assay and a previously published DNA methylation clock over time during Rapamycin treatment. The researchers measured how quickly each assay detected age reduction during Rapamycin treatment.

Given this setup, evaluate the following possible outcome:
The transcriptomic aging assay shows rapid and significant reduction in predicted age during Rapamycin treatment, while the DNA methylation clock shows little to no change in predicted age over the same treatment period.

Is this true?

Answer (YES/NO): NO